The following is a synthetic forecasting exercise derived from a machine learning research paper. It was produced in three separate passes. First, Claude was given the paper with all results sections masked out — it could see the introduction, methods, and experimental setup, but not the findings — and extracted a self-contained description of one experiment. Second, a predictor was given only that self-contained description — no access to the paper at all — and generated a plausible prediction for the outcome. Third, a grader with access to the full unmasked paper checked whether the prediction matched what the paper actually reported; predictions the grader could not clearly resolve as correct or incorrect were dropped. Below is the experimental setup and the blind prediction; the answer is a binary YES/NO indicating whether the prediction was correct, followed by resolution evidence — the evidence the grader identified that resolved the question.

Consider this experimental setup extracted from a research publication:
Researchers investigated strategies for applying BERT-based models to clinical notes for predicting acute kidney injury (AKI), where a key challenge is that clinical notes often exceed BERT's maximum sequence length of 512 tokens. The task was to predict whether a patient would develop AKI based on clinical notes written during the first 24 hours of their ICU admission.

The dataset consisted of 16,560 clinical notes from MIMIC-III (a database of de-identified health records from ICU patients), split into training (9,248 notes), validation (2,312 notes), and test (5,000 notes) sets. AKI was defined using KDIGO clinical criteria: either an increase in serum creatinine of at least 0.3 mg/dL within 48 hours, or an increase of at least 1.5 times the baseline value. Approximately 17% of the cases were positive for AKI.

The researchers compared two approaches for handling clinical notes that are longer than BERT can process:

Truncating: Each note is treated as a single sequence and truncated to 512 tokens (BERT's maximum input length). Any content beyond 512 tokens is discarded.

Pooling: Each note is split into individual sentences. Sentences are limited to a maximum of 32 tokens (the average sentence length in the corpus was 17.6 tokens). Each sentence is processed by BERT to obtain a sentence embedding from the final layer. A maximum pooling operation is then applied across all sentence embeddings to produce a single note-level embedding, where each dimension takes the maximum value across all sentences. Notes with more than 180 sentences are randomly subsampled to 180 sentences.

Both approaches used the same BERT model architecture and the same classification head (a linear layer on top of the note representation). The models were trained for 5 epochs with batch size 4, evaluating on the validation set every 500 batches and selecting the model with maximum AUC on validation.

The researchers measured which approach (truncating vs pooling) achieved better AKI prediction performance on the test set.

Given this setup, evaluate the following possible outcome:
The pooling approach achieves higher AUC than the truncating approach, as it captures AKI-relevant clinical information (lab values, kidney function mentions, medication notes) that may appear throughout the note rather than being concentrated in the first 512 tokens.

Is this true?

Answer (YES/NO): YES